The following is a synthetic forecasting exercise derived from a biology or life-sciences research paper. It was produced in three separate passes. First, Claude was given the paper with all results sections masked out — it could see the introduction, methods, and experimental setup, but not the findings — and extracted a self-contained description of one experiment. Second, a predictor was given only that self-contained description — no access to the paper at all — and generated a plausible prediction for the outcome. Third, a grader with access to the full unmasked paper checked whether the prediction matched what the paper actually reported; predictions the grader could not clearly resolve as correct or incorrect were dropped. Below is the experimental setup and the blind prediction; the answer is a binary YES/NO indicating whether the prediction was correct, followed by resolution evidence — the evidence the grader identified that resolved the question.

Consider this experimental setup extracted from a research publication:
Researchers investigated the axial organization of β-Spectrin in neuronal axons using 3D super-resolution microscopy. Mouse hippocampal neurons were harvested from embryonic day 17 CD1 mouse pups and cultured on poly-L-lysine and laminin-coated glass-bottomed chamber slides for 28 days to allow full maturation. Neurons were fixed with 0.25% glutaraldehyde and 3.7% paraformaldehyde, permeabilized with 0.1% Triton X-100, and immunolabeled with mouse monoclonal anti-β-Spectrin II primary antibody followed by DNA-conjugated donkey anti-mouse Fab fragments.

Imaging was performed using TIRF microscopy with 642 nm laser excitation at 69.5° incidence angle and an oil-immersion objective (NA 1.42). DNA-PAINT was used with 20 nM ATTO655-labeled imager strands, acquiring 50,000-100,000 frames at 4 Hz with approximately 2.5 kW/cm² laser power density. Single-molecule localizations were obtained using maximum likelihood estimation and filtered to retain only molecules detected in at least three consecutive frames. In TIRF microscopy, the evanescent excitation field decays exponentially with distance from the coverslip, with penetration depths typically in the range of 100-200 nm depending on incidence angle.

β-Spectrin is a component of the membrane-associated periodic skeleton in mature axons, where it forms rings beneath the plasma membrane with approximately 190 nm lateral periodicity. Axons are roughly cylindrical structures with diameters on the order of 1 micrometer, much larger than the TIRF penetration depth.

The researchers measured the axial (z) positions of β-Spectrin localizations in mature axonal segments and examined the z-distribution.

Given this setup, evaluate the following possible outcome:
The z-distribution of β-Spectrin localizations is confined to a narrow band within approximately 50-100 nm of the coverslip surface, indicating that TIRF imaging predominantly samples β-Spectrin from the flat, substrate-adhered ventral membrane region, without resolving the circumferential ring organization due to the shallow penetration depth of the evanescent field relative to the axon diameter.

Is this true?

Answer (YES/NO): NO